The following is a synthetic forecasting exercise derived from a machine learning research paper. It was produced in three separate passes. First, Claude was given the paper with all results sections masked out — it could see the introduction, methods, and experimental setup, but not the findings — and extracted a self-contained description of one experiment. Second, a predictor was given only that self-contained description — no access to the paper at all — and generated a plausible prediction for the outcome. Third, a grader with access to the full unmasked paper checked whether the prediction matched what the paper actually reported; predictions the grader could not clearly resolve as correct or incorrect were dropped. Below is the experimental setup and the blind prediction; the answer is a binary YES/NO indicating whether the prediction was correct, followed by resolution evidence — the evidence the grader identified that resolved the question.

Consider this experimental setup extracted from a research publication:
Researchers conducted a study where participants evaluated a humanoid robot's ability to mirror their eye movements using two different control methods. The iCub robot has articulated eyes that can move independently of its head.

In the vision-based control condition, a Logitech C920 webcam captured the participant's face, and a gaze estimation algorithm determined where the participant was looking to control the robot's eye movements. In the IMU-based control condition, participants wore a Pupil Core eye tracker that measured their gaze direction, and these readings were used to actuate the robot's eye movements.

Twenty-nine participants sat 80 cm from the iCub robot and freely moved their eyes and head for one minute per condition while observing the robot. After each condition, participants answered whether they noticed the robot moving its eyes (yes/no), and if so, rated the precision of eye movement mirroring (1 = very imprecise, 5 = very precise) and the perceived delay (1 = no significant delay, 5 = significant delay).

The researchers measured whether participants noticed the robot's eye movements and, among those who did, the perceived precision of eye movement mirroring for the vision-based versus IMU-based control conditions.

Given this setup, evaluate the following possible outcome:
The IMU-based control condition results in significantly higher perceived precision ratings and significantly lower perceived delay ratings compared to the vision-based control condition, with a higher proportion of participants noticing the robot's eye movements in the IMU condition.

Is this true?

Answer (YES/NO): NO